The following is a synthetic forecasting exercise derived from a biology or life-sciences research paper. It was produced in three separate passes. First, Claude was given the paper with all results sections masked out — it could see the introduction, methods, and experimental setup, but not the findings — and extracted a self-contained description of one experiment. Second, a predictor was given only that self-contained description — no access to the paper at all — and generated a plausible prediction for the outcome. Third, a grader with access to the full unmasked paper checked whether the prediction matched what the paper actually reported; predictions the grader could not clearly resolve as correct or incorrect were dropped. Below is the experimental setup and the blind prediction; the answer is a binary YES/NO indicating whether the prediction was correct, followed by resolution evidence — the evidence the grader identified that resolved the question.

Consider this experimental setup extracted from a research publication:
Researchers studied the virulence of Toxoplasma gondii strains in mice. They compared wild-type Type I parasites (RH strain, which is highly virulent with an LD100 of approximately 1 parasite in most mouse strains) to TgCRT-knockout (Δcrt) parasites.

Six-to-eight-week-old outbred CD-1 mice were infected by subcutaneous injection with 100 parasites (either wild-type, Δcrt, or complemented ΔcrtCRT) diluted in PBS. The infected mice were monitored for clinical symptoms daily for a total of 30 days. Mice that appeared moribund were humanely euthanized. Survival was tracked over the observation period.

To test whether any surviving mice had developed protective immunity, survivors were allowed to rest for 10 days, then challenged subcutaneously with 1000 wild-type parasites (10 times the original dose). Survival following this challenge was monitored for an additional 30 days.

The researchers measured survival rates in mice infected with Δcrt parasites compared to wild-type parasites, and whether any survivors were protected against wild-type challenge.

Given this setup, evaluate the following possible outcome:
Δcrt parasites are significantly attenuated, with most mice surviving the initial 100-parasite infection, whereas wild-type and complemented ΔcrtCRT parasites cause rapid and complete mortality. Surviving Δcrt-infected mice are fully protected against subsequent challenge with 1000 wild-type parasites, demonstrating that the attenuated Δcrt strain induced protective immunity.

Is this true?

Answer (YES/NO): NO